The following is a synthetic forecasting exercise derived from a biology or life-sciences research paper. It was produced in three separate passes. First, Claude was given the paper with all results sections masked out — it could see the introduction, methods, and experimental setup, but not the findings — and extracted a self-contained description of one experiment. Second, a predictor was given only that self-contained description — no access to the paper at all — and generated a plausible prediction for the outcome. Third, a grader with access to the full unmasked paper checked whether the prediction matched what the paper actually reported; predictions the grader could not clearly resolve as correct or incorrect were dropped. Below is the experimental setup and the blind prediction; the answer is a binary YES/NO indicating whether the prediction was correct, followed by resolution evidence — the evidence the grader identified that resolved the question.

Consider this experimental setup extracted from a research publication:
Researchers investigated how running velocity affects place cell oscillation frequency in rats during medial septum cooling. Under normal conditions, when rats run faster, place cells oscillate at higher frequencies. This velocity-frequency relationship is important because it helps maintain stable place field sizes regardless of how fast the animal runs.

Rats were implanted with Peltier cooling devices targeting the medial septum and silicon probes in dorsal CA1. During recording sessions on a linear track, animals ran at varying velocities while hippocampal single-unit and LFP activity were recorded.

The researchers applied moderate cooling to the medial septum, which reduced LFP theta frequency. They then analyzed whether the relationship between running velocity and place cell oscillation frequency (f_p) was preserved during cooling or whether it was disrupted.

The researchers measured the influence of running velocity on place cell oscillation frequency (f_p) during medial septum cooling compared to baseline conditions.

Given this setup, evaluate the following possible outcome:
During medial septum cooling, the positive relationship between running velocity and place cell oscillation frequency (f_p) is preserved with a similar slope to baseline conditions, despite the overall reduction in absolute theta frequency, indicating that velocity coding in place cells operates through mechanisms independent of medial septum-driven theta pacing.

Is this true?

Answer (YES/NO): YES